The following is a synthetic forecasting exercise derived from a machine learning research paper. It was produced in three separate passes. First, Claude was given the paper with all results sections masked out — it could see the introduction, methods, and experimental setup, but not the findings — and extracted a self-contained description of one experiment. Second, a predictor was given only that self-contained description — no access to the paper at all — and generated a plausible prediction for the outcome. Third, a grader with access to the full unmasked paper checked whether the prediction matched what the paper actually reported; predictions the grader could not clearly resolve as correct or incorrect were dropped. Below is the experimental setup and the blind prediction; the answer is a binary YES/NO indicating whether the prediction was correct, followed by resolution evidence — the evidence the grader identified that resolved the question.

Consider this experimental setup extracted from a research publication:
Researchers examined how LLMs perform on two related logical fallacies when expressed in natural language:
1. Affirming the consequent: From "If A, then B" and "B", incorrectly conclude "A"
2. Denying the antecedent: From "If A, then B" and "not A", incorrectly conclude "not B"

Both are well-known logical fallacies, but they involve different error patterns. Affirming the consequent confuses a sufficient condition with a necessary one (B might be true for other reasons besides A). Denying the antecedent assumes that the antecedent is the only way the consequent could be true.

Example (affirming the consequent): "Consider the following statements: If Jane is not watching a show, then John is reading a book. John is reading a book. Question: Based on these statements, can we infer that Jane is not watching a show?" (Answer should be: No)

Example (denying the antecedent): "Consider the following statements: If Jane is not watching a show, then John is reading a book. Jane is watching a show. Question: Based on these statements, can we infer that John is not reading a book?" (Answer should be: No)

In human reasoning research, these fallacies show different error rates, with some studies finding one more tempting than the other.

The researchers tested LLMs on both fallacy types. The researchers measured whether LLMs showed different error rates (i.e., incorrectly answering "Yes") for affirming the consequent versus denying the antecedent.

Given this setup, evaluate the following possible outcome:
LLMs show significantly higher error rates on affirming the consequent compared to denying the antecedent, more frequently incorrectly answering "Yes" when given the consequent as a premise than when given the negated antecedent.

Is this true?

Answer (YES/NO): YES